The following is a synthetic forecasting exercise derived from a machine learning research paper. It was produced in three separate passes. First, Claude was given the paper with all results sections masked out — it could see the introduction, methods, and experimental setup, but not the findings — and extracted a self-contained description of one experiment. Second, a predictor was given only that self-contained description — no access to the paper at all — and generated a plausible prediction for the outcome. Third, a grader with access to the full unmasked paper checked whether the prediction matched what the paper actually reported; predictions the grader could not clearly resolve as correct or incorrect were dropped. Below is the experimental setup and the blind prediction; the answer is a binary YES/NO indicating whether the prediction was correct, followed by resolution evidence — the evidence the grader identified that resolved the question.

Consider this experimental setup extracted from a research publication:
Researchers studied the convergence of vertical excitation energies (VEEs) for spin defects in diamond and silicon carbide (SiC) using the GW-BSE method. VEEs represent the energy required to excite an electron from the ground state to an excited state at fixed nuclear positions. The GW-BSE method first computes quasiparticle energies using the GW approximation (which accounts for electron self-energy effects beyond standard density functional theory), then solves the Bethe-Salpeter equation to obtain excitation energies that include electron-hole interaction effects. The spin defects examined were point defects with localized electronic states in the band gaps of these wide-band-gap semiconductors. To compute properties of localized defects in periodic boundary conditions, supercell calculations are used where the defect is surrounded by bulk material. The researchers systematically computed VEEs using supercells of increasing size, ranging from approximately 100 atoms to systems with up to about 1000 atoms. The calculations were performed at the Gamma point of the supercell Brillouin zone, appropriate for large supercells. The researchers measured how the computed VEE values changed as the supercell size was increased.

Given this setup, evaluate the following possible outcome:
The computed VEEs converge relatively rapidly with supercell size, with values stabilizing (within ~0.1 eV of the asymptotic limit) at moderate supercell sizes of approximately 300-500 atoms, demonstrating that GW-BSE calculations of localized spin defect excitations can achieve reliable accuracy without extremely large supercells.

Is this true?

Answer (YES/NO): NO